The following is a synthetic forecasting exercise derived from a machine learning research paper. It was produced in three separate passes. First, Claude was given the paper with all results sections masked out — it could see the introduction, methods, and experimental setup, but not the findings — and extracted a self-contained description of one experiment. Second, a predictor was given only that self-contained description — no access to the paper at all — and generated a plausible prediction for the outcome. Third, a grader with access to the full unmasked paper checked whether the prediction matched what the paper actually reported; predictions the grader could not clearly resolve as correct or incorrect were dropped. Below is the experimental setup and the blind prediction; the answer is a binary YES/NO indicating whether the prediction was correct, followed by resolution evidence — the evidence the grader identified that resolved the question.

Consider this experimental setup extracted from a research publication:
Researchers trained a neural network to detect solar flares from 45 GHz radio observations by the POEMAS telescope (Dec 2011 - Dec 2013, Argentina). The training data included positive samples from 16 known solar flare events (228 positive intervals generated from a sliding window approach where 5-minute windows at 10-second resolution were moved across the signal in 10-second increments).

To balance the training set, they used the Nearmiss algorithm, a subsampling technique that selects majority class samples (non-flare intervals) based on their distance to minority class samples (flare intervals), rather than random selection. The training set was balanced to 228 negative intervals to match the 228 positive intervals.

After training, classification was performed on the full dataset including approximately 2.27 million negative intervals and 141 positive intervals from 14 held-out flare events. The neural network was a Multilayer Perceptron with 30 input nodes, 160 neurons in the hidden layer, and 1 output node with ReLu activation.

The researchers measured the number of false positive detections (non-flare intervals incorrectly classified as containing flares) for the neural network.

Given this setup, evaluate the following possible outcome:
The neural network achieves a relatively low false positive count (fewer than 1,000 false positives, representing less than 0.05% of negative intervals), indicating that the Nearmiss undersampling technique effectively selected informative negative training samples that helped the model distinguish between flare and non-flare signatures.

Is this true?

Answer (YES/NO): NO